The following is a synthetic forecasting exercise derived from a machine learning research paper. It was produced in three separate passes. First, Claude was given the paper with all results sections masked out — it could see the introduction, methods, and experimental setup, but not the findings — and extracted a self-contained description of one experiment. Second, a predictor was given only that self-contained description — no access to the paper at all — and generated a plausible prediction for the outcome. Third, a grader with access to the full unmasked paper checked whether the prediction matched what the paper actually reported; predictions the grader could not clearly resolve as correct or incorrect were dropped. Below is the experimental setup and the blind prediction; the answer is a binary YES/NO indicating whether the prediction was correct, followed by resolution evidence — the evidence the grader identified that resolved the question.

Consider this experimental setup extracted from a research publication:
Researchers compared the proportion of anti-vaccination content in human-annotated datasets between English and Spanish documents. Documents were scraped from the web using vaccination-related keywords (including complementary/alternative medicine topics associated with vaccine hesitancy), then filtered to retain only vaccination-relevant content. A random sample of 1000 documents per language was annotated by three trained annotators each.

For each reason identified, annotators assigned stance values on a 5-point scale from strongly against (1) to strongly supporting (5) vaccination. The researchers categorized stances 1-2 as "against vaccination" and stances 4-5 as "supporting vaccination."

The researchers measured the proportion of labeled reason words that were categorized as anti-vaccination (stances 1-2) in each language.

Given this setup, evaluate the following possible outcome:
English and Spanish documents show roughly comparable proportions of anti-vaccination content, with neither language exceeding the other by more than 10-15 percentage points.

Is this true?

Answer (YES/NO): YES